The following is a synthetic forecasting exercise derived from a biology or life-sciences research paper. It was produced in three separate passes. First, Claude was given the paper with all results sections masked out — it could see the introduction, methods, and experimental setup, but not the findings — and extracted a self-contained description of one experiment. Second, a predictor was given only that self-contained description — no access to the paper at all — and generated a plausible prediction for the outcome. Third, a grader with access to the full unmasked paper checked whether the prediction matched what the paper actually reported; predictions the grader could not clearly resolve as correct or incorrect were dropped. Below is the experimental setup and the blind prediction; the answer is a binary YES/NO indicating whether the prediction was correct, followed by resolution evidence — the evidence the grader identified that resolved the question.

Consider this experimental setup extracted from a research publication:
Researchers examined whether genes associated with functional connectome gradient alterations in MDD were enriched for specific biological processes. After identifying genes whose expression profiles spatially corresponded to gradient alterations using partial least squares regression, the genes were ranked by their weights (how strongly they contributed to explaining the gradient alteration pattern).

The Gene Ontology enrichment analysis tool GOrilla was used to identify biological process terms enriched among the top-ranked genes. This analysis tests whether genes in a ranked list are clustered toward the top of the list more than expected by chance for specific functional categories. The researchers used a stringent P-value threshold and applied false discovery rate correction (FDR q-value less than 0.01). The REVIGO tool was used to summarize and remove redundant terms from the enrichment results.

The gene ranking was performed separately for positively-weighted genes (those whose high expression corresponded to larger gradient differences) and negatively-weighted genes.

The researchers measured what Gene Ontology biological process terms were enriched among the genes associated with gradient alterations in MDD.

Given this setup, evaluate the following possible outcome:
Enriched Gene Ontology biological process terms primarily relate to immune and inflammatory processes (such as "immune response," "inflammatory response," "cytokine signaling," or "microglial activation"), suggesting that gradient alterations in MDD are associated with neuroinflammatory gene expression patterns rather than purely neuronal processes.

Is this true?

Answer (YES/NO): NO